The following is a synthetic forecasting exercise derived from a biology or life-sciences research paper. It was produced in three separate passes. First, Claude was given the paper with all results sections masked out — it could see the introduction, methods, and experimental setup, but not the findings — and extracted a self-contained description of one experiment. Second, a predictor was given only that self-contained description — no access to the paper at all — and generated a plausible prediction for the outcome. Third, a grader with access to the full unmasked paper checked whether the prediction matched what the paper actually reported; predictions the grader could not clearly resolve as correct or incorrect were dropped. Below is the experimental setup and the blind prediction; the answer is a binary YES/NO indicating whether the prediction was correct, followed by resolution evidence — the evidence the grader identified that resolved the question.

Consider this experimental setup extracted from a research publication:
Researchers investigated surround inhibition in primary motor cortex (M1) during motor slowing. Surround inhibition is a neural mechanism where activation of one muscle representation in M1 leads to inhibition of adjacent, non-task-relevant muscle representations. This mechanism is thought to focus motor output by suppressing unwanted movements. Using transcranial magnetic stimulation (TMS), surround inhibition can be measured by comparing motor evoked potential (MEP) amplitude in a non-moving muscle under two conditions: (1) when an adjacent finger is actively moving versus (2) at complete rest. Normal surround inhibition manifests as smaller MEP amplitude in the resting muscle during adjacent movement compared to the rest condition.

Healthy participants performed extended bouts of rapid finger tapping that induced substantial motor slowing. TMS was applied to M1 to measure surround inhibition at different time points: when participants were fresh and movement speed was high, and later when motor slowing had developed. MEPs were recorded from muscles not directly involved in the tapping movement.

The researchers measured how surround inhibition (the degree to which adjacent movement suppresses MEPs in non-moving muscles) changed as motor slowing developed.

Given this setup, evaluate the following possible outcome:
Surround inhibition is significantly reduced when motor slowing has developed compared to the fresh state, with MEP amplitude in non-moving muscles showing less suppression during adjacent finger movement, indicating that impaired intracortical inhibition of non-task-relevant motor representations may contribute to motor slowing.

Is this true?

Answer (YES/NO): YES